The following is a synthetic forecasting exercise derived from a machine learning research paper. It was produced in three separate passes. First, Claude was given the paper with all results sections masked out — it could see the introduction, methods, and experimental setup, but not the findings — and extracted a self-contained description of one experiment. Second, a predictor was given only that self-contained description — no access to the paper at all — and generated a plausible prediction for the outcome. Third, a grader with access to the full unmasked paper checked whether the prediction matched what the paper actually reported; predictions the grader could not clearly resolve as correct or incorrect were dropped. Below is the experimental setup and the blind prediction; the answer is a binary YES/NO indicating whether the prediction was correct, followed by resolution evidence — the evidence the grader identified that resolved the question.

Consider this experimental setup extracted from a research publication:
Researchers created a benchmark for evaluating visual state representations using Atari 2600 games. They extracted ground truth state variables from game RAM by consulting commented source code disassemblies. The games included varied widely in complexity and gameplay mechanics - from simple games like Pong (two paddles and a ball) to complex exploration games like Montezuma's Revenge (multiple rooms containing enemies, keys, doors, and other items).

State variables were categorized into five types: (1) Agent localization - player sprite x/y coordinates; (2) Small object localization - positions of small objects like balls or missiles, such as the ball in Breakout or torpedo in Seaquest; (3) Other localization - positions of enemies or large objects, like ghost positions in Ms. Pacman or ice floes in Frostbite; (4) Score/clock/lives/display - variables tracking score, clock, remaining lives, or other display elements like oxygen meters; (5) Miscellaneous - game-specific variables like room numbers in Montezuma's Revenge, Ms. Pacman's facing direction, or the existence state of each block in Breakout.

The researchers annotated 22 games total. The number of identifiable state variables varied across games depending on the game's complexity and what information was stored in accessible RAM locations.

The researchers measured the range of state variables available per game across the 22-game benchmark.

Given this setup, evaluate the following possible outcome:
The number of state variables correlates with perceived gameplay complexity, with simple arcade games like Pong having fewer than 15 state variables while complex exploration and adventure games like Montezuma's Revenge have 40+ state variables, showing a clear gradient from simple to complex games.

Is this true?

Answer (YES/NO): NO